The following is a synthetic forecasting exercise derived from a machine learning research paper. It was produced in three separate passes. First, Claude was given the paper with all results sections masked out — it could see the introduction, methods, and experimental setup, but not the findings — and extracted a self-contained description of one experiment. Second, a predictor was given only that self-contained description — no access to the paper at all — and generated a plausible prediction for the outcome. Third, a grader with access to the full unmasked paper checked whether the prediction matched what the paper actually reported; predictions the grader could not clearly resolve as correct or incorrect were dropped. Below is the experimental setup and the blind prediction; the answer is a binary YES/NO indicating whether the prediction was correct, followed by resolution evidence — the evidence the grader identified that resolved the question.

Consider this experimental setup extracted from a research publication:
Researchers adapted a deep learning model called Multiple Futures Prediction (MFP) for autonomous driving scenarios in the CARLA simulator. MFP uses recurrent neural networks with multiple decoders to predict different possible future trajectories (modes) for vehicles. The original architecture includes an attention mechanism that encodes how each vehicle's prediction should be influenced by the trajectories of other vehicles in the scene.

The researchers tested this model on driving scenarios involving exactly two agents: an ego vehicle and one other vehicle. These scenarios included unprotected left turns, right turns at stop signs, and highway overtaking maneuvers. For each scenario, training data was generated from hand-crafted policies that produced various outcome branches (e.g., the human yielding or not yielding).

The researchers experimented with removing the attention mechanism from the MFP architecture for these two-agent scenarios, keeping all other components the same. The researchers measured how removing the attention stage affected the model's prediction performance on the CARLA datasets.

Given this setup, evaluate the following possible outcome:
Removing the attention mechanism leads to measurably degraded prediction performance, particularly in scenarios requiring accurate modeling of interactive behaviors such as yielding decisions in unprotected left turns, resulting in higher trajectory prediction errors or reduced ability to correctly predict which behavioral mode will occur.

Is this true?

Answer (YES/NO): NO